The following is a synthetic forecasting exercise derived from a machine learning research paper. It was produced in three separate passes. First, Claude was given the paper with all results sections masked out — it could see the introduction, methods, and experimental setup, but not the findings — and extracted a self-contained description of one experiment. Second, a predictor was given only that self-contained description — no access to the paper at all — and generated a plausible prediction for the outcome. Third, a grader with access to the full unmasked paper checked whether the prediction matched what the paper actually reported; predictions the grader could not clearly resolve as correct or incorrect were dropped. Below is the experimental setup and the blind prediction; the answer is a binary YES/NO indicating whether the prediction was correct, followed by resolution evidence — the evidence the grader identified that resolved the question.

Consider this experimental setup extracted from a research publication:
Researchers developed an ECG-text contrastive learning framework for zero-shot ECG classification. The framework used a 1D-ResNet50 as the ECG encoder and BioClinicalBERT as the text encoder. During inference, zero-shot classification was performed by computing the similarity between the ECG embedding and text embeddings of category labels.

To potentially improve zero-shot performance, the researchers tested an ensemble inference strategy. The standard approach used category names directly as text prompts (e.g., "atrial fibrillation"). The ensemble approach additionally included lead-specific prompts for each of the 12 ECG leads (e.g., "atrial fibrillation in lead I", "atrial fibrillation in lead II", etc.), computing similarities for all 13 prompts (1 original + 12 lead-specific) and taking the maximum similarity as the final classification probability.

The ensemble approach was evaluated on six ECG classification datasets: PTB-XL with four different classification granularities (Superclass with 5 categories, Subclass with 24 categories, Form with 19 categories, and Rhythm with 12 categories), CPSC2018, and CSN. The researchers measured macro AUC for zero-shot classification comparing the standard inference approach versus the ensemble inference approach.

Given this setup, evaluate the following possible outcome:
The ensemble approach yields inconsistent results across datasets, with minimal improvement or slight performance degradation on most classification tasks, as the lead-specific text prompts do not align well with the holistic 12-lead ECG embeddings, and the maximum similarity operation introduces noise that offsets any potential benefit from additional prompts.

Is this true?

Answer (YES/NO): NO